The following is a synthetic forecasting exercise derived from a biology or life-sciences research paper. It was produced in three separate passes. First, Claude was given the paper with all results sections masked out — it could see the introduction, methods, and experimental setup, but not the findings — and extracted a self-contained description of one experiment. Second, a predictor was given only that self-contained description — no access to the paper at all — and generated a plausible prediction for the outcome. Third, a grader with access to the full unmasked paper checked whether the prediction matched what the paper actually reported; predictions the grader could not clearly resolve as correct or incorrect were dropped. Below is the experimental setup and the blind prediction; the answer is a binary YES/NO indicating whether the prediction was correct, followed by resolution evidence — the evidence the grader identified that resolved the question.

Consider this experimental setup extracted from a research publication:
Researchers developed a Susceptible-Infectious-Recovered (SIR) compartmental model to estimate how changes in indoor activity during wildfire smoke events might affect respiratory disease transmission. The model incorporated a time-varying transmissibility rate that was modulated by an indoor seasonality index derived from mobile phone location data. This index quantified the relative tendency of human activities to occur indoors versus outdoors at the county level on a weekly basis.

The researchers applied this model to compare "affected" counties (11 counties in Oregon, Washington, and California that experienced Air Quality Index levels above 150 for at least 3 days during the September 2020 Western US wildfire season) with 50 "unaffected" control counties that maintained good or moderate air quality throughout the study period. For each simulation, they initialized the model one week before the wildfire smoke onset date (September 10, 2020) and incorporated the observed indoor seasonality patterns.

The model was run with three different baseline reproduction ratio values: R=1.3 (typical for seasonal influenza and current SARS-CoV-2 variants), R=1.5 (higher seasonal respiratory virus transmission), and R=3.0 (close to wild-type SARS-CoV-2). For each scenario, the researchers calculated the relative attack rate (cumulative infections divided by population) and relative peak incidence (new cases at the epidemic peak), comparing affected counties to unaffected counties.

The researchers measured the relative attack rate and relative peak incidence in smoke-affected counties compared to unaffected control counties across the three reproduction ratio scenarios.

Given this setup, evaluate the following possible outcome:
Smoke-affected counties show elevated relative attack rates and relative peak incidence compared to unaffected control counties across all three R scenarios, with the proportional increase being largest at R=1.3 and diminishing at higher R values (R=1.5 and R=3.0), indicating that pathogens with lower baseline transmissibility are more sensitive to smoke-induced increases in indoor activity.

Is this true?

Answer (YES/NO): NO